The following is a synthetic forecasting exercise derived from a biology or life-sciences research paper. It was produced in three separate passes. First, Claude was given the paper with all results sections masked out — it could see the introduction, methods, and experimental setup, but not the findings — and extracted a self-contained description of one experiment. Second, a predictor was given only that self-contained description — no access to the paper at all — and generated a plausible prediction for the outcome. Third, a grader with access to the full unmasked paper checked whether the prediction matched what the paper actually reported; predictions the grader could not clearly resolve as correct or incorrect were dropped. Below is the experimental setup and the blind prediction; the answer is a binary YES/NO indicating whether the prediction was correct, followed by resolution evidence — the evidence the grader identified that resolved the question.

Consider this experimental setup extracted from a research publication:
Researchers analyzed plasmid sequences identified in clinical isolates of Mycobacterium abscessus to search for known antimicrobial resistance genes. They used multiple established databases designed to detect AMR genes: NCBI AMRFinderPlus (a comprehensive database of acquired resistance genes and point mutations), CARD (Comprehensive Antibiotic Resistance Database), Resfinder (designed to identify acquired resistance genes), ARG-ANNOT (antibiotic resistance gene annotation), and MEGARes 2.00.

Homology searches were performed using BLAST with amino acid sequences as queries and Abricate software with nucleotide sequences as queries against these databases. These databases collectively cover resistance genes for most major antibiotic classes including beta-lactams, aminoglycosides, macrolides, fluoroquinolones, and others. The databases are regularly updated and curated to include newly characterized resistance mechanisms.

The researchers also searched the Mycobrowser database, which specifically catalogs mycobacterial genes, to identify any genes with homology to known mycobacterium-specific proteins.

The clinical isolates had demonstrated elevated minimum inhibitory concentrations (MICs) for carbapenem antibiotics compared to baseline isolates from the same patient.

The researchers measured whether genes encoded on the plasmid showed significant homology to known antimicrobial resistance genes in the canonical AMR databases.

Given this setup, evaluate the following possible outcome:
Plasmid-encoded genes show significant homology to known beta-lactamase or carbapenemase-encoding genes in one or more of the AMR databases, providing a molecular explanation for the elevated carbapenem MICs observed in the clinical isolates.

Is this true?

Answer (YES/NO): NO